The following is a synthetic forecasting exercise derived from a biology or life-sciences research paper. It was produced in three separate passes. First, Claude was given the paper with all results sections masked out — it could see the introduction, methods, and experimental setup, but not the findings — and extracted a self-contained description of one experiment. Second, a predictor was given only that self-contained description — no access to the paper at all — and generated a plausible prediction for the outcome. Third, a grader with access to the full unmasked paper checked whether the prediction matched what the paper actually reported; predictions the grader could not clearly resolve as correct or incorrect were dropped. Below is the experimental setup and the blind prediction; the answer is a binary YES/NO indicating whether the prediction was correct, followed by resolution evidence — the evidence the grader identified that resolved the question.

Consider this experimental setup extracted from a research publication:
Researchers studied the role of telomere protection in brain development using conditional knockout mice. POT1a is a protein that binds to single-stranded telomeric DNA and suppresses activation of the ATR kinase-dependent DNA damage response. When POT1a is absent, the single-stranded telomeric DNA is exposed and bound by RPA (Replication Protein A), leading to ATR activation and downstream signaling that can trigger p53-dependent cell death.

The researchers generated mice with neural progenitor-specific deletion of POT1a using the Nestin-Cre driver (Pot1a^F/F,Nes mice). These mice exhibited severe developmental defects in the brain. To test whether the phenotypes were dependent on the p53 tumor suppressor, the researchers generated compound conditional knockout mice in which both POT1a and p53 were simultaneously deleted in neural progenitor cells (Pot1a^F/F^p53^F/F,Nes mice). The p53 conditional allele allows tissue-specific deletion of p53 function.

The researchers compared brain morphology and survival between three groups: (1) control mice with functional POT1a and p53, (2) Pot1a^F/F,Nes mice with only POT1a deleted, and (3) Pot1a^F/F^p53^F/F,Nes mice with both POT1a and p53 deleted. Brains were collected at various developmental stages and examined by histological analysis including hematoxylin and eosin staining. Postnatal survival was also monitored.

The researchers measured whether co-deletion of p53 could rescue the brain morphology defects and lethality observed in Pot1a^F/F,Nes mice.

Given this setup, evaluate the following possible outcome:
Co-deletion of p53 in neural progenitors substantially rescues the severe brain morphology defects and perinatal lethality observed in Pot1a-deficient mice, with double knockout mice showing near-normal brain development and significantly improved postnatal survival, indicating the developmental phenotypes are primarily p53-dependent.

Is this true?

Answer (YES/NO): YES